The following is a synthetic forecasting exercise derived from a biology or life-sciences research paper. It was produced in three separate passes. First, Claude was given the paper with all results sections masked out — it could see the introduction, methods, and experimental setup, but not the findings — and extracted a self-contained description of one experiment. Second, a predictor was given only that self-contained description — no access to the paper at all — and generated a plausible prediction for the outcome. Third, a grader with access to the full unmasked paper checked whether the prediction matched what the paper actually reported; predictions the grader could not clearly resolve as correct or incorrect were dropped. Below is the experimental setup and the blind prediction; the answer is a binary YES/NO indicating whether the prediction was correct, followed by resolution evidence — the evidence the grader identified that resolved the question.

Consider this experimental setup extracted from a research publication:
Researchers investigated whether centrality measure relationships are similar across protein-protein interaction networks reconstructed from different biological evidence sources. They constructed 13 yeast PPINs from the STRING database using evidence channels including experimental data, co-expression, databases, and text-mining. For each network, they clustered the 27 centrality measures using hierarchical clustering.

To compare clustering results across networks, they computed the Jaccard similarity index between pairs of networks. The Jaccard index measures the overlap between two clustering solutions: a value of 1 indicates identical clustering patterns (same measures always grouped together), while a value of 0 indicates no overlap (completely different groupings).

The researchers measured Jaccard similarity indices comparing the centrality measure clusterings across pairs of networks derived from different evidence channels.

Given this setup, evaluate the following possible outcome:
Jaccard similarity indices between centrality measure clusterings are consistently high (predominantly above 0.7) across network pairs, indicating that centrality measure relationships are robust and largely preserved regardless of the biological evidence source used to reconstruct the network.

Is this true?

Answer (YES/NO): NO